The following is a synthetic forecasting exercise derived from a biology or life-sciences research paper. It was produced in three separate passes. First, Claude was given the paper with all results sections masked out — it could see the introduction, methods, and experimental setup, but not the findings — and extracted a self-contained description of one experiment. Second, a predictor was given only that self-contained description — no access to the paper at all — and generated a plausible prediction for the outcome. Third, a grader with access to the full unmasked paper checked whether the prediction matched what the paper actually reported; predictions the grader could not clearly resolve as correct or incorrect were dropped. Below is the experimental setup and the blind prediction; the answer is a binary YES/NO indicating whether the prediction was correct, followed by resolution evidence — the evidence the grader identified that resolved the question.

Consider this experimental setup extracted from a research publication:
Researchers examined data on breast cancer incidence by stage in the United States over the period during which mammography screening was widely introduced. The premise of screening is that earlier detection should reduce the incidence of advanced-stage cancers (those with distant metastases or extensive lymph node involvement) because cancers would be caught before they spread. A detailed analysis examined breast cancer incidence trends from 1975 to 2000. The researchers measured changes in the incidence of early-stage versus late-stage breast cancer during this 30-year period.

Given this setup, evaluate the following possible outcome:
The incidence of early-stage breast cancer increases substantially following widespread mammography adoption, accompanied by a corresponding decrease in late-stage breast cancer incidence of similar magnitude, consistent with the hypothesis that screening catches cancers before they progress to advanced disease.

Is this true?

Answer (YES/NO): NO